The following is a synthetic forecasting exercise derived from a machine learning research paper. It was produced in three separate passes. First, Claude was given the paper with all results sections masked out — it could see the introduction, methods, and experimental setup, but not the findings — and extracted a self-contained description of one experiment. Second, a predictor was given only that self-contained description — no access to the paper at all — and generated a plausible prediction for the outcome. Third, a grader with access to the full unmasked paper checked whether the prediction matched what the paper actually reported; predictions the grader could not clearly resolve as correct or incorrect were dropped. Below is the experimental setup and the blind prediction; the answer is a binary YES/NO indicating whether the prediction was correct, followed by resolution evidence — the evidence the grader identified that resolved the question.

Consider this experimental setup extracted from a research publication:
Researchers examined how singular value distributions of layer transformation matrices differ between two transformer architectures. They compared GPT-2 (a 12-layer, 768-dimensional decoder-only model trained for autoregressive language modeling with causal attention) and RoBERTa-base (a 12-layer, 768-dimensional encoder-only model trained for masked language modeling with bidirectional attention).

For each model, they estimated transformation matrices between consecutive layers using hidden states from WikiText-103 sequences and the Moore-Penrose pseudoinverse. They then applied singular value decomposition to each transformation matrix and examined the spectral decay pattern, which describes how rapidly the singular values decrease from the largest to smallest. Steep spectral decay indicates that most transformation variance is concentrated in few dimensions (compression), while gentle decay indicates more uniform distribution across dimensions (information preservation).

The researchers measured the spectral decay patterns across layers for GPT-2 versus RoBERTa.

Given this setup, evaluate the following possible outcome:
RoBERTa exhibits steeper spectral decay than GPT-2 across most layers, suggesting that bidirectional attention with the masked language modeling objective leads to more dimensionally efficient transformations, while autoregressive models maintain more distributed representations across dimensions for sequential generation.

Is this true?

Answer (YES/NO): NO